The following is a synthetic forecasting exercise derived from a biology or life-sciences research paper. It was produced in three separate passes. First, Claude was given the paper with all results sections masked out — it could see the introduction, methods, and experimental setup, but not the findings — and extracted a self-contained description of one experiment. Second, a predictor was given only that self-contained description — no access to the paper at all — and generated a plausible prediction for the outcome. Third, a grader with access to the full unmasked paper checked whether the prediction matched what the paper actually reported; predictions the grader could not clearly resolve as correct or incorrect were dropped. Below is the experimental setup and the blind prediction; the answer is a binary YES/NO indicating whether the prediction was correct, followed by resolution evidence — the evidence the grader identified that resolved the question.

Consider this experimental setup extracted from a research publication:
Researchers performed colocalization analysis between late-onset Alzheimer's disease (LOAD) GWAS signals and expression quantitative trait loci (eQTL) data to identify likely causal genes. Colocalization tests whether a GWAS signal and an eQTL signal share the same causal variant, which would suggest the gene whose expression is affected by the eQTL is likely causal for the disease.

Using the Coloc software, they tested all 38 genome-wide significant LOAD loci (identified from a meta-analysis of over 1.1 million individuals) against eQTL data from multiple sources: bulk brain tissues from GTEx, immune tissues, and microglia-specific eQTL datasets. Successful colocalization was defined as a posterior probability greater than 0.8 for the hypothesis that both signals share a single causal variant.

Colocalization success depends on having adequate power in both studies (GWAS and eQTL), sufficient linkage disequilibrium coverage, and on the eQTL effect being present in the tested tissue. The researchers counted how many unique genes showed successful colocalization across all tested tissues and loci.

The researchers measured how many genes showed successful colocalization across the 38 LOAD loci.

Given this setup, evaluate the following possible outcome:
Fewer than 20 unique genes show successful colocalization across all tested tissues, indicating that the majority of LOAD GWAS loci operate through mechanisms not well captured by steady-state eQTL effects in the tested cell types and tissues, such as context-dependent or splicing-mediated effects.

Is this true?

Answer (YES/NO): YES